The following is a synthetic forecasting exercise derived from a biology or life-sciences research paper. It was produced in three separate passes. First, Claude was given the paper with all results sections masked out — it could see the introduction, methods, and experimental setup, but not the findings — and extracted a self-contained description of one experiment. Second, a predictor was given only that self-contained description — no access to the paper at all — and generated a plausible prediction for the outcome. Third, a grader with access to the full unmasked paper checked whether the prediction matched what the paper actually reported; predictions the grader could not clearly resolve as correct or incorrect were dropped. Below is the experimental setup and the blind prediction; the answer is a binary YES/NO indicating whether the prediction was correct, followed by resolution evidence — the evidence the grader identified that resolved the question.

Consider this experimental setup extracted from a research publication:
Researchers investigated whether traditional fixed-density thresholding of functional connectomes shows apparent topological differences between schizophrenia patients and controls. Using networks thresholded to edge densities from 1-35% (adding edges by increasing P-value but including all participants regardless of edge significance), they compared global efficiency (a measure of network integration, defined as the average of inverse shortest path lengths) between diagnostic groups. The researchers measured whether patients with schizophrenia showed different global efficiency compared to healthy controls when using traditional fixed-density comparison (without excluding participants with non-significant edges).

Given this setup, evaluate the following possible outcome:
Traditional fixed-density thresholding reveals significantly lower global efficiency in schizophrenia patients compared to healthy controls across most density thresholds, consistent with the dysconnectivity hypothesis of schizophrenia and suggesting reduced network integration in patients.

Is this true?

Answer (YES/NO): NO